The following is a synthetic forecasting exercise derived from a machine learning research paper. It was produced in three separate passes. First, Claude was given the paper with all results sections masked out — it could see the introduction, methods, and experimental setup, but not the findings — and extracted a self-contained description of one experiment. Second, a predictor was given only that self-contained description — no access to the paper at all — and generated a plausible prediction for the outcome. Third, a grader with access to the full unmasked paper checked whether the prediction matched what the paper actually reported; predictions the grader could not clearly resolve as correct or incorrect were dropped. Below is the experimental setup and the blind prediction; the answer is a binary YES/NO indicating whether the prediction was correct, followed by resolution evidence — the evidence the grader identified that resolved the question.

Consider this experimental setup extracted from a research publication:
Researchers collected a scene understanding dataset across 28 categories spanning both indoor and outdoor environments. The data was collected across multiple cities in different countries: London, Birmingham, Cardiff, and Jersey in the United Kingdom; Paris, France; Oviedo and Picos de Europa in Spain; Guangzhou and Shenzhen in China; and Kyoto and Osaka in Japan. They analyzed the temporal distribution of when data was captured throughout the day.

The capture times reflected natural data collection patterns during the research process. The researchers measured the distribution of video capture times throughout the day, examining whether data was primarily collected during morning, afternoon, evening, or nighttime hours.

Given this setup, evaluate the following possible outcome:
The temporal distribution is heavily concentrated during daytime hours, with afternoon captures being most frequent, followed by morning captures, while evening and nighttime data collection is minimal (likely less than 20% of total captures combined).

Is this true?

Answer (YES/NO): NO